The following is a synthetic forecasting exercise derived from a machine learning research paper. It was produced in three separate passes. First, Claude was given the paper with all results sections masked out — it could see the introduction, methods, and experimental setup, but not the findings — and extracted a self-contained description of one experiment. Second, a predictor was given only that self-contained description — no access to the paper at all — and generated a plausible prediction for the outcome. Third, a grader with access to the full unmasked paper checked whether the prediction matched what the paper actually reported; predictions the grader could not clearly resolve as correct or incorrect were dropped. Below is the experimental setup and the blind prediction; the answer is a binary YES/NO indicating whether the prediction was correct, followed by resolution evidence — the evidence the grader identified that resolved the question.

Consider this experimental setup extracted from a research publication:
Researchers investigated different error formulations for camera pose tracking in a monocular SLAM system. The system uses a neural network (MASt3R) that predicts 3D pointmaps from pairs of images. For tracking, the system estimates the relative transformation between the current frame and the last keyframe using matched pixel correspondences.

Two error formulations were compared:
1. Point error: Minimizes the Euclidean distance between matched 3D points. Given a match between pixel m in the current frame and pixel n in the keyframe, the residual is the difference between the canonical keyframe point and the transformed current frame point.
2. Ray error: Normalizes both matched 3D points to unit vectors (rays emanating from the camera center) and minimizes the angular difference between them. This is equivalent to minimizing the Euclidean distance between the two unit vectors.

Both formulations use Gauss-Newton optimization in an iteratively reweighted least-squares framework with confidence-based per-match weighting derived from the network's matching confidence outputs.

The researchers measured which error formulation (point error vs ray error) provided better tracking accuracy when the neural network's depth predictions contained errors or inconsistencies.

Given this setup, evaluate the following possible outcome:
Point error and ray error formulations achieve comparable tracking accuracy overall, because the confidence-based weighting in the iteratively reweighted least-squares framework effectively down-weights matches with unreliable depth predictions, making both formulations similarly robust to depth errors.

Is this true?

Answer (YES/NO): NO